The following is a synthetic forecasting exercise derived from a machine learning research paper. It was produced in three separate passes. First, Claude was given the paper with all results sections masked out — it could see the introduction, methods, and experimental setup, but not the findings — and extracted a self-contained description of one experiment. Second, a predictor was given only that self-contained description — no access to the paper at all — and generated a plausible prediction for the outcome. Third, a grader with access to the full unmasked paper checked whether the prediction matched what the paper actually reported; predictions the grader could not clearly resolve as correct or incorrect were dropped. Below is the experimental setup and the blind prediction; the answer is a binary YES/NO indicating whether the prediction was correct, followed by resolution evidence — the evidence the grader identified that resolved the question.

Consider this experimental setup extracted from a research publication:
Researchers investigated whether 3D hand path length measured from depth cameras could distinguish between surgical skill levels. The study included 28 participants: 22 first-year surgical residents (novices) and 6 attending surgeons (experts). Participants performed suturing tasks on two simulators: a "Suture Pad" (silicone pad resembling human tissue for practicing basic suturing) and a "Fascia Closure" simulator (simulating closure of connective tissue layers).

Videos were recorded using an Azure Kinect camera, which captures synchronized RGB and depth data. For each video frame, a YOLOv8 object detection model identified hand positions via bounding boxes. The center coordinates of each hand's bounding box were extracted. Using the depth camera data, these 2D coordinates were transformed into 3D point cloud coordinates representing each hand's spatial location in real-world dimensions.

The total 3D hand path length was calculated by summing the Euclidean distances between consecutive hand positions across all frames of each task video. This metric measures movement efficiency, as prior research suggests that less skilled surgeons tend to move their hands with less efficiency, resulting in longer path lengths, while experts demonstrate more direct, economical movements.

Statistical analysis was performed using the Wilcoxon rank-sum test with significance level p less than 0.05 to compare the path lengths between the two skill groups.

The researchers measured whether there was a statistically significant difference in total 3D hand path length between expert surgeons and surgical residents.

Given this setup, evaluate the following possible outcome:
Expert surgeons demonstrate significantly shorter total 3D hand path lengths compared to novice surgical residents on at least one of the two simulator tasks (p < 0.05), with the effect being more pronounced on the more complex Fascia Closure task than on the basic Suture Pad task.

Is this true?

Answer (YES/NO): NO